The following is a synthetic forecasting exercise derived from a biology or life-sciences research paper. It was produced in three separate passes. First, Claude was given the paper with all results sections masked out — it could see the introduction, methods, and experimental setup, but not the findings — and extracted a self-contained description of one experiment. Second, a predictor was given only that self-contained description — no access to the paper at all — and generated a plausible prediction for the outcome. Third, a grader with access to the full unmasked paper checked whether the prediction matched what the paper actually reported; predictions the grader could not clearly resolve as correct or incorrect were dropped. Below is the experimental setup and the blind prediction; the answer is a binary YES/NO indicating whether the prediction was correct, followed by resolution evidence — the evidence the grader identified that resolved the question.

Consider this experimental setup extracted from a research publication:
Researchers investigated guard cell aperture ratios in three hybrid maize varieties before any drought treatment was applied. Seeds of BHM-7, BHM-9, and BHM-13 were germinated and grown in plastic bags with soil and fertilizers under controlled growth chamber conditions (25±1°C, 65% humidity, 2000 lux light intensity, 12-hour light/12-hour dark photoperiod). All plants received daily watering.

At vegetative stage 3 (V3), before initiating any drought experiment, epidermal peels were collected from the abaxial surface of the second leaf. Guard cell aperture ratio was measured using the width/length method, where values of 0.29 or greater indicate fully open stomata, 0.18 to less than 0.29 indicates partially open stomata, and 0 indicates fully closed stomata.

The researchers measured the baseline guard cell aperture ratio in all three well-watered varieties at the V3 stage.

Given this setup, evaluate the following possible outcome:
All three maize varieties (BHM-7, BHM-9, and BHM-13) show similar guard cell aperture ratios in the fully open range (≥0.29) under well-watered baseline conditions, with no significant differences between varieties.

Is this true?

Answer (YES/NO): NO